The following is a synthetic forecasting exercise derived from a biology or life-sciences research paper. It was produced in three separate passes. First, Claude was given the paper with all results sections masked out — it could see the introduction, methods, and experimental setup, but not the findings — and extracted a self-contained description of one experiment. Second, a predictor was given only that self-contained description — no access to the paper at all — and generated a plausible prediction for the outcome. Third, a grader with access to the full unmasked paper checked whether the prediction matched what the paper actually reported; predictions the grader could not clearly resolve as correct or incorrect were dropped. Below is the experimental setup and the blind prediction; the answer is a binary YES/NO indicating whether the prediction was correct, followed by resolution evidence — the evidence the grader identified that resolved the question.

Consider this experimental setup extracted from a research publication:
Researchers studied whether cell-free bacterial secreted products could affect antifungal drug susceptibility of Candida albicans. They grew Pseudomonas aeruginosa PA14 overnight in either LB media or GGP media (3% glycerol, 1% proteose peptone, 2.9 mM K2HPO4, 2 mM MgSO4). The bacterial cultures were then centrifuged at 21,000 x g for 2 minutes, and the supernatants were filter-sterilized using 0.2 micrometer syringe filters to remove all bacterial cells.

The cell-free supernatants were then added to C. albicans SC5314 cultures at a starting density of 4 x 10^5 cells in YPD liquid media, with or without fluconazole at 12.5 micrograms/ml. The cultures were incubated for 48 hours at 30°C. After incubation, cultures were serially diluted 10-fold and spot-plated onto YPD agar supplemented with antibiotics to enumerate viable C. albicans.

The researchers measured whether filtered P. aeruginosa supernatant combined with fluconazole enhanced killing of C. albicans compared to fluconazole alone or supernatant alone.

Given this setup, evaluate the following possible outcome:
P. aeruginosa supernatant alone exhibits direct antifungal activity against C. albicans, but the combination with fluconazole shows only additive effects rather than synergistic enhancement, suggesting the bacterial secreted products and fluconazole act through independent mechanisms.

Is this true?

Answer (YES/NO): NO